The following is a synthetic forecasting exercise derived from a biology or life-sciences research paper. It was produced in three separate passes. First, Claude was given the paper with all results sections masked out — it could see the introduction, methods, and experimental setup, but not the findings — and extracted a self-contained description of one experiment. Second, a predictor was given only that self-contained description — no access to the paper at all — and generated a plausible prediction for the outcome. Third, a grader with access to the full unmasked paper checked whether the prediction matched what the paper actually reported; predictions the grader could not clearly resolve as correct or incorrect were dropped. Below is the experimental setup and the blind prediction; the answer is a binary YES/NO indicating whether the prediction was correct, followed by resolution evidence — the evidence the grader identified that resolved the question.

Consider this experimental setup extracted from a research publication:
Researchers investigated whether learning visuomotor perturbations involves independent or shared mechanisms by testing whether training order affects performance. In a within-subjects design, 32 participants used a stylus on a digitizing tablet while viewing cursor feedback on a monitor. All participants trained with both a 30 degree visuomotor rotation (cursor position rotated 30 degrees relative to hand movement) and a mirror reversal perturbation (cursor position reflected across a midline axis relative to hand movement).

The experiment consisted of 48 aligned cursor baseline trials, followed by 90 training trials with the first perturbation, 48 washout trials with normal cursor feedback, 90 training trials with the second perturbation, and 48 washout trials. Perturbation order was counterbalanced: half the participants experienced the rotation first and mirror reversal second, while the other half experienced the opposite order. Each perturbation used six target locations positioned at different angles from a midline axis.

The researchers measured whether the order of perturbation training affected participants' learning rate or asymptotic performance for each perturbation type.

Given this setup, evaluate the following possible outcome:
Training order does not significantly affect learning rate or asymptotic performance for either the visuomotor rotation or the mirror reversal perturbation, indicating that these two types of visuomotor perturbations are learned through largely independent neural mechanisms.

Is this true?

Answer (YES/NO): YES